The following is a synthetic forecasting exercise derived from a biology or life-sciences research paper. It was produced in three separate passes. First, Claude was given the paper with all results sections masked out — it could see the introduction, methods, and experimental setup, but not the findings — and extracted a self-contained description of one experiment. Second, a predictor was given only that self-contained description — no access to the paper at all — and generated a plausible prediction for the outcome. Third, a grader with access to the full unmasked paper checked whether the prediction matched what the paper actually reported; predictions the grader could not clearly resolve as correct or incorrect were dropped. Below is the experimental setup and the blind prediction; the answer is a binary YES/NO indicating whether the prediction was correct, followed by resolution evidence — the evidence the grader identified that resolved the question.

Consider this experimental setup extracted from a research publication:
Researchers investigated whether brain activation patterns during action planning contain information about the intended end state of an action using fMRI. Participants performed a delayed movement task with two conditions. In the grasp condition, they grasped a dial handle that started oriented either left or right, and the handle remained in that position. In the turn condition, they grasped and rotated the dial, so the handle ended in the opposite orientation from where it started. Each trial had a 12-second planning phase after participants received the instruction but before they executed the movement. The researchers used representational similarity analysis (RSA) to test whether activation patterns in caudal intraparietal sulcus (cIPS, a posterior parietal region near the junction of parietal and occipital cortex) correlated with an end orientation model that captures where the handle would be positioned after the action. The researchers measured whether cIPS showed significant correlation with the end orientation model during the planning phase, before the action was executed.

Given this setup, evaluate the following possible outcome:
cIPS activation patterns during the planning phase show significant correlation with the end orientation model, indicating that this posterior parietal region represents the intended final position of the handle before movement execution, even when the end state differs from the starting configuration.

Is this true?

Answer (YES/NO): NO